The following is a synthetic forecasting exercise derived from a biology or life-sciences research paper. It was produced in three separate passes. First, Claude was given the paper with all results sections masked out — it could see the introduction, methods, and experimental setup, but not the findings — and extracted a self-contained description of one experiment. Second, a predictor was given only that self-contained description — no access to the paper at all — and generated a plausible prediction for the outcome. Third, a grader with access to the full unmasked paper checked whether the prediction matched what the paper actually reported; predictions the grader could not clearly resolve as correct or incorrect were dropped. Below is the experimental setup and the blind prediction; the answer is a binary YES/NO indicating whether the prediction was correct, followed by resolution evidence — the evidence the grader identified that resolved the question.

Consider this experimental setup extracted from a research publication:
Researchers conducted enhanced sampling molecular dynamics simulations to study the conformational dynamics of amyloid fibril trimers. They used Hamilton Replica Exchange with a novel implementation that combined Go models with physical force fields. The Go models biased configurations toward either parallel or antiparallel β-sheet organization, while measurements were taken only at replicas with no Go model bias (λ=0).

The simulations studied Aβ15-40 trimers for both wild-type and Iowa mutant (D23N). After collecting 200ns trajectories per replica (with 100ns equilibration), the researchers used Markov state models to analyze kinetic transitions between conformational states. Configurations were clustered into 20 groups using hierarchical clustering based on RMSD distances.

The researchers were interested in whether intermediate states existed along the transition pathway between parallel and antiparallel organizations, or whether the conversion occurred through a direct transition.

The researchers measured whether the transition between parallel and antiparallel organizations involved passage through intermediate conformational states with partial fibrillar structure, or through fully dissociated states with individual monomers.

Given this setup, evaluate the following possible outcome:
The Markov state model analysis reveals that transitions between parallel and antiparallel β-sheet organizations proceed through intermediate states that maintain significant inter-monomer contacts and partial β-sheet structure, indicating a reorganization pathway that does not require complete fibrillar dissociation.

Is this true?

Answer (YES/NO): NO